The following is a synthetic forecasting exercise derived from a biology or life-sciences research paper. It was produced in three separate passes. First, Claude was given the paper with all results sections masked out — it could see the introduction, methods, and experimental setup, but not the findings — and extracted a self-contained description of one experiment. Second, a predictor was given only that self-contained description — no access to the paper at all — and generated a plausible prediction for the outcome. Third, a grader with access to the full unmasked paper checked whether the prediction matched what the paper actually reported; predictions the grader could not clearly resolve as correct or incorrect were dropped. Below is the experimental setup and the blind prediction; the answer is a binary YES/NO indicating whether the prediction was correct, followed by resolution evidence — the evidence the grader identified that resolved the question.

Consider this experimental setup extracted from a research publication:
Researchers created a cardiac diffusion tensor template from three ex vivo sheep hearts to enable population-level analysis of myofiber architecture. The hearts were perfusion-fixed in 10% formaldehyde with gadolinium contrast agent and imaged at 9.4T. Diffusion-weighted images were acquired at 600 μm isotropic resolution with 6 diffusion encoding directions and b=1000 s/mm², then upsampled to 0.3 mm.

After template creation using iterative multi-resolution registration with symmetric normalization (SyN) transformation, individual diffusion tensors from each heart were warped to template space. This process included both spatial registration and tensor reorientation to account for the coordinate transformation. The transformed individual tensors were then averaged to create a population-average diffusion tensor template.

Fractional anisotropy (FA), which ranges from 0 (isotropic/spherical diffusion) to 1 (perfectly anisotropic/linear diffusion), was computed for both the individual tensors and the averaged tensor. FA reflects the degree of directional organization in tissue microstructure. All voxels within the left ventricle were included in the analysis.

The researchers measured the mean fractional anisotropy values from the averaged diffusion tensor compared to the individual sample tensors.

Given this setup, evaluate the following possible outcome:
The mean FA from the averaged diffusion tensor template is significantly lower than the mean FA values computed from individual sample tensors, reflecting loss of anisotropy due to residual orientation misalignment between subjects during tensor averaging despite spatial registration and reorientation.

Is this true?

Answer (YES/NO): NO